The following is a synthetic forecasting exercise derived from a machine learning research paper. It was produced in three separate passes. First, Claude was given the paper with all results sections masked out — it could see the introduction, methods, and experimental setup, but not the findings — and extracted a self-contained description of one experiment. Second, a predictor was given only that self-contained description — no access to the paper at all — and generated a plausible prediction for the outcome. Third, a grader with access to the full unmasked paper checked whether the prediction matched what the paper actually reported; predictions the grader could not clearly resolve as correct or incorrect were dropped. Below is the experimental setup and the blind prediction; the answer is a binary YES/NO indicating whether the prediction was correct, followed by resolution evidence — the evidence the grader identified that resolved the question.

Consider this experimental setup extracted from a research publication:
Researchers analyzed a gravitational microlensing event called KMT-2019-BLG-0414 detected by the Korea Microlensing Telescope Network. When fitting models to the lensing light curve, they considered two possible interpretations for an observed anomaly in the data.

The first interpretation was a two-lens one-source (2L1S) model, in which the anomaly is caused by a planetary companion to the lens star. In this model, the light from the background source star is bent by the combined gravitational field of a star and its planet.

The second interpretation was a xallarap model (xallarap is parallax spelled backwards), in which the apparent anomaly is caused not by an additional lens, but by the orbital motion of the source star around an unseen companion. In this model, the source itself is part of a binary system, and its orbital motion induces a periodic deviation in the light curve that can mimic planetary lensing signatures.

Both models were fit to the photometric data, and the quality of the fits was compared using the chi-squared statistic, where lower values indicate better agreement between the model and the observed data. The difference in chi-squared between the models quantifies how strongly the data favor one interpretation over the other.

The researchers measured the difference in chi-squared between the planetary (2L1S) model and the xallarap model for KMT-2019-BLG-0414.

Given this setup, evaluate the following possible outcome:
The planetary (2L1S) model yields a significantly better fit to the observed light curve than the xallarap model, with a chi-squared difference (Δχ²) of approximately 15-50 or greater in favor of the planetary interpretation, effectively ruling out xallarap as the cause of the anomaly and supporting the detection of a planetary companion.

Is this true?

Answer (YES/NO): NO